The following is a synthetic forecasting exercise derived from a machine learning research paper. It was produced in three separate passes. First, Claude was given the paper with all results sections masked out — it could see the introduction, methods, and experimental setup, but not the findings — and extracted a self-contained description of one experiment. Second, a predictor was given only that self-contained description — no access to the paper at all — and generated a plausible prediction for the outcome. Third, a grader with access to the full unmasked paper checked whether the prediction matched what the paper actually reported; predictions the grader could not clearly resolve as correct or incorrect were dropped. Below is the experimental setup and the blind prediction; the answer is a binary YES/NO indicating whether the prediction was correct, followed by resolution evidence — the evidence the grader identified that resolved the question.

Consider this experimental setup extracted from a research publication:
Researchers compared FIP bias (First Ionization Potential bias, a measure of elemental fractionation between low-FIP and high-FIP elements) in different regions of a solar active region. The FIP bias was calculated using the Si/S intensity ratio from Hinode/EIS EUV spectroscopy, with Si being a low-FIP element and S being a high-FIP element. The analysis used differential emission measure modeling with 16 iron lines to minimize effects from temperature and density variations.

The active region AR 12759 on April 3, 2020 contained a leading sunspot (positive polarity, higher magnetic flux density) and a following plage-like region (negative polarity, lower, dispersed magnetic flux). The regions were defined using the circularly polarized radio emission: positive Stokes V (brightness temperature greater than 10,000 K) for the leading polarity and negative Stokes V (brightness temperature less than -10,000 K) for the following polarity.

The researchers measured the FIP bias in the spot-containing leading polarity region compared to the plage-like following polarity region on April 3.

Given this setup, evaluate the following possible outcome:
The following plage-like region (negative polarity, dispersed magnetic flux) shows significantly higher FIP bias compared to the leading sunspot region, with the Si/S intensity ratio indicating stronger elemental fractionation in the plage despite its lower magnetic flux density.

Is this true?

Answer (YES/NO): YES